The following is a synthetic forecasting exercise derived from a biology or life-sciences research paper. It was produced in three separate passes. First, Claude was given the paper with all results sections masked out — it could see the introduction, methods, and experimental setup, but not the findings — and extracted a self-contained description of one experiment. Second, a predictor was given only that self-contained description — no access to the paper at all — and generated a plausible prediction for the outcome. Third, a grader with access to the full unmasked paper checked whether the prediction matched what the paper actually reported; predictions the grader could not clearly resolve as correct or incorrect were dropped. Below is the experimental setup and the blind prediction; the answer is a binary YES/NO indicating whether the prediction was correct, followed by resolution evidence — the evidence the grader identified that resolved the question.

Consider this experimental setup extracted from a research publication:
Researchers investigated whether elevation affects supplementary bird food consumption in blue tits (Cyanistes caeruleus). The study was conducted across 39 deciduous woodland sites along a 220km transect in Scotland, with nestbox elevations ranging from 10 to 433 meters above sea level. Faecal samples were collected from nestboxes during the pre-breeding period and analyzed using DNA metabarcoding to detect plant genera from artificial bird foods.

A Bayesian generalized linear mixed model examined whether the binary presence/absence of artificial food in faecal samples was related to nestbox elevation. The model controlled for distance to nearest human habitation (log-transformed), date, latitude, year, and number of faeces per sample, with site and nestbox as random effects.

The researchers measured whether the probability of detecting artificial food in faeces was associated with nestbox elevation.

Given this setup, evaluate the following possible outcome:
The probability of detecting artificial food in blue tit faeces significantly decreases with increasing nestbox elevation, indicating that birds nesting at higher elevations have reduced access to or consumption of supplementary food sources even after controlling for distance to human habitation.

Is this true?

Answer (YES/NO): NO